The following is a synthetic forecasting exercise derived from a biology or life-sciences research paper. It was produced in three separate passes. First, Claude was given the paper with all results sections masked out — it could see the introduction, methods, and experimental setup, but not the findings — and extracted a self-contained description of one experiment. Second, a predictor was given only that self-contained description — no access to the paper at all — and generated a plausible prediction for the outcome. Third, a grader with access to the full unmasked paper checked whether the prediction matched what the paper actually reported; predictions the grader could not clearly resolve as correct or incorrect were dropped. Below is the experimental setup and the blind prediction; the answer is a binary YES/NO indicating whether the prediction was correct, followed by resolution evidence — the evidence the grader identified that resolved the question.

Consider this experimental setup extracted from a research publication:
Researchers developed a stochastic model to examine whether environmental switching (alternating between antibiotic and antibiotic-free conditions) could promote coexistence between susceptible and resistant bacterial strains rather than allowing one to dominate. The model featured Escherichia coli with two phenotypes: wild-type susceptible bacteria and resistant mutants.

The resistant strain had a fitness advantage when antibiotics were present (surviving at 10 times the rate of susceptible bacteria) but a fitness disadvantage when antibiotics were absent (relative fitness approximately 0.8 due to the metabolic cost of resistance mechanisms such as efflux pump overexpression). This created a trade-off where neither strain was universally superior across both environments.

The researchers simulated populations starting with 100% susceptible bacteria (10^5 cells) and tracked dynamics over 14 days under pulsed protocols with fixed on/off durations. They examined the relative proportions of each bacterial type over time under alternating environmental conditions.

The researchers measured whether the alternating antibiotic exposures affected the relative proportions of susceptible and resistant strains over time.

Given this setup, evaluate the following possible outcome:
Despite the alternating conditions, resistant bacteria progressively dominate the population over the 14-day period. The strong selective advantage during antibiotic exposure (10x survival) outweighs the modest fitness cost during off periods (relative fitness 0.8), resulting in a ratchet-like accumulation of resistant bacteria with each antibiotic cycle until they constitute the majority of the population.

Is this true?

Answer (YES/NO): NO